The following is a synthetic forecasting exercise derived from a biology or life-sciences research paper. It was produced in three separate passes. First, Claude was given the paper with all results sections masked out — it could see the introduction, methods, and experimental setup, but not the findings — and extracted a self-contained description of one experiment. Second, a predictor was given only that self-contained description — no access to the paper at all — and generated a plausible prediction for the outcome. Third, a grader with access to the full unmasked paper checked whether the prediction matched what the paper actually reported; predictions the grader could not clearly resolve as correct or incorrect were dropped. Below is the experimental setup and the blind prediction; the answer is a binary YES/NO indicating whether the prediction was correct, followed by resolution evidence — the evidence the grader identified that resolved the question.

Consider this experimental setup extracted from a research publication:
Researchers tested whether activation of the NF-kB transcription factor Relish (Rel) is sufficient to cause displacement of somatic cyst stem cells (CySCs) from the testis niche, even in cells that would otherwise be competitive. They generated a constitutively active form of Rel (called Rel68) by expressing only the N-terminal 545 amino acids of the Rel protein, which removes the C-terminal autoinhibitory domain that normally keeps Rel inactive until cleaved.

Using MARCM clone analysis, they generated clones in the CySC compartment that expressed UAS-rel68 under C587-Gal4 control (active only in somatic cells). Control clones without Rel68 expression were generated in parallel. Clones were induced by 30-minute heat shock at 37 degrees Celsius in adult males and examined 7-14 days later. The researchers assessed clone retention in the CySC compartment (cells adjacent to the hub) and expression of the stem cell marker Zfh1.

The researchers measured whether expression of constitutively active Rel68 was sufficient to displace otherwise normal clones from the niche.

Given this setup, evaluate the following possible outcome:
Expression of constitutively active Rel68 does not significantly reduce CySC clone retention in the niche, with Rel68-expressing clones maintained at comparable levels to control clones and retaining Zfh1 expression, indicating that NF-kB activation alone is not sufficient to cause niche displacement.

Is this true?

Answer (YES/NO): NO